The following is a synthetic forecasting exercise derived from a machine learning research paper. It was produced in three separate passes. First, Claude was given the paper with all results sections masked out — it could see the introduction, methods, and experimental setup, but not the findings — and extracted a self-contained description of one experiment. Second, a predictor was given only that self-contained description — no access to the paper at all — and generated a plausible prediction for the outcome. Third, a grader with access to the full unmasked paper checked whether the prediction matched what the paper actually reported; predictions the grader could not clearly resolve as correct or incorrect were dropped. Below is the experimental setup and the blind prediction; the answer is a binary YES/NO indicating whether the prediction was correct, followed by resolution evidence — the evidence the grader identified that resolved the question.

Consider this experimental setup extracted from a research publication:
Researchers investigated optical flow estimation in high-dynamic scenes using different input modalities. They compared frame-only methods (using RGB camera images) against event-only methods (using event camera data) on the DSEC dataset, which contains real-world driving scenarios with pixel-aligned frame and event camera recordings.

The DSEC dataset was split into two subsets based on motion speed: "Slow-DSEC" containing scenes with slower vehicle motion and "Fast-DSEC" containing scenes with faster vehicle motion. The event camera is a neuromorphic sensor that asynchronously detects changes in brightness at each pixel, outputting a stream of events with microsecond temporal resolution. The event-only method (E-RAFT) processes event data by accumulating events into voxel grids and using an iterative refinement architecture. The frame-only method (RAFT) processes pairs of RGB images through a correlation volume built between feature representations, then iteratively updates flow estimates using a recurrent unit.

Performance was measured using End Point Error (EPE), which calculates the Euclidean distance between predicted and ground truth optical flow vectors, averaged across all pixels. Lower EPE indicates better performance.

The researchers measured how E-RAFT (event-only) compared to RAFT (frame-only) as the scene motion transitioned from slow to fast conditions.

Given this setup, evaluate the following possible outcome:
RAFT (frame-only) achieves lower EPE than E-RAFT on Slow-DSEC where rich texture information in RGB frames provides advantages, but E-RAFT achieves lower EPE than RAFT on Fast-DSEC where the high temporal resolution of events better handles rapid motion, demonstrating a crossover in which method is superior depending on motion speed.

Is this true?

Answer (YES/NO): NO